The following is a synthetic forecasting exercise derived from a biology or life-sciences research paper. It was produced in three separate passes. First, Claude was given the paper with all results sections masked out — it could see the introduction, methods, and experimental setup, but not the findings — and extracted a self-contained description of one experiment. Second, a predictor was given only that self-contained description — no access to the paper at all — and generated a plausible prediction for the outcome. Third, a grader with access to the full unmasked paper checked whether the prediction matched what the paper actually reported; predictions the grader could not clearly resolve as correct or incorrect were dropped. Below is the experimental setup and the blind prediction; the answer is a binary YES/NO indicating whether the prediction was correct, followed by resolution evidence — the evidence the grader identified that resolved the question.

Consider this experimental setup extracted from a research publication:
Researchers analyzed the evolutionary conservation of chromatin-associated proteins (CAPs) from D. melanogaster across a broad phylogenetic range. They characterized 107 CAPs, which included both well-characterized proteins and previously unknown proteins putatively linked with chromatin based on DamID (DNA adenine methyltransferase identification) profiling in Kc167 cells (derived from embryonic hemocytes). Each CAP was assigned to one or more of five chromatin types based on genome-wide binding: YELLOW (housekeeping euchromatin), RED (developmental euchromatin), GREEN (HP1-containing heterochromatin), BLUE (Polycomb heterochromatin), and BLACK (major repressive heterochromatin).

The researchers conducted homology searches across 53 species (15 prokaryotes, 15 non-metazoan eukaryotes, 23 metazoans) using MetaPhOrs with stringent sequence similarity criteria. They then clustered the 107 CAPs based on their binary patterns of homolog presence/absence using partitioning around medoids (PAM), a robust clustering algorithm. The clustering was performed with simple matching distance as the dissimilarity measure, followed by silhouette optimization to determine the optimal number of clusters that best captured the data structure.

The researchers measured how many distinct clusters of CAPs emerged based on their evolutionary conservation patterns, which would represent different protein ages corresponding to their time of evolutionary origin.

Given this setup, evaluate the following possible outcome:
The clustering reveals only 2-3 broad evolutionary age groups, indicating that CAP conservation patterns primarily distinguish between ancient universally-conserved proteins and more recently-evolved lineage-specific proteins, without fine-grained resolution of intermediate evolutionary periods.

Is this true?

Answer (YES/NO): NO